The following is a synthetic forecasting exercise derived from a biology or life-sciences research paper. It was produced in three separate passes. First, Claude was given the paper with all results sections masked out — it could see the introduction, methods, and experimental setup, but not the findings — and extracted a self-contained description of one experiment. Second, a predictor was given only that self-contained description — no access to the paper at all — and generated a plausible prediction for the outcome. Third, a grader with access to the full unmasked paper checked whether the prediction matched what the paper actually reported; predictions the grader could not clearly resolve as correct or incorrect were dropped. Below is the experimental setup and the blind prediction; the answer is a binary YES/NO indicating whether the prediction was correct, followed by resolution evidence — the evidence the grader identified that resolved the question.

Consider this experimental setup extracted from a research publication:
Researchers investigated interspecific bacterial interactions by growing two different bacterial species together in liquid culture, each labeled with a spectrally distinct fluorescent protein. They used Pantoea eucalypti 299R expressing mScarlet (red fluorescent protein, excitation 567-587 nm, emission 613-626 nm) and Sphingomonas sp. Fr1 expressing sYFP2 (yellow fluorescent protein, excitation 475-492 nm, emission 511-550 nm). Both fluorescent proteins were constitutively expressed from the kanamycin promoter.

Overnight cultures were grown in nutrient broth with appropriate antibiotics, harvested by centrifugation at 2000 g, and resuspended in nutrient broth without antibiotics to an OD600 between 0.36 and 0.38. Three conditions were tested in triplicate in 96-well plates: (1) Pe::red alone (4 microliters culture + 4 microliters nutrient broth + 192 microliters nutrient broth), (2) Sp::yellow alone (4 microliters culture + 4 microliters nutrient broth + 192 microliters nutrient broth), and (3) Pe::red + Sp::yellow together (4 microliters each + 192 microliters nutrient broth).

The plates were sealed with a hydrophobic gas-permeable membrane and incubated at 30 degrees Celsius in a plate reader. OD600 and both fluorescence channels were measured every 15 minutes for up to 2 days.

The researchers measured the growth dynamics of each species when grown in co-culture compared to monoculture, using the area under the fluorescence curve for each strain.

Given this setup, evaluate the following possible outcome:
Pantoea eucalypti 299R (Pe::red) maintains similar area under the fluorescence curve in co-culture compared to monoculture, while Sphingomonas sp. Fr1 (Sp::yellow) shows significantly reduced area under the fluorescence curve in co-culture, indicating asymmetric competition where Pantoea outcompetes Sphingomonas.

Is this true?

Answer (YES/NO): YES